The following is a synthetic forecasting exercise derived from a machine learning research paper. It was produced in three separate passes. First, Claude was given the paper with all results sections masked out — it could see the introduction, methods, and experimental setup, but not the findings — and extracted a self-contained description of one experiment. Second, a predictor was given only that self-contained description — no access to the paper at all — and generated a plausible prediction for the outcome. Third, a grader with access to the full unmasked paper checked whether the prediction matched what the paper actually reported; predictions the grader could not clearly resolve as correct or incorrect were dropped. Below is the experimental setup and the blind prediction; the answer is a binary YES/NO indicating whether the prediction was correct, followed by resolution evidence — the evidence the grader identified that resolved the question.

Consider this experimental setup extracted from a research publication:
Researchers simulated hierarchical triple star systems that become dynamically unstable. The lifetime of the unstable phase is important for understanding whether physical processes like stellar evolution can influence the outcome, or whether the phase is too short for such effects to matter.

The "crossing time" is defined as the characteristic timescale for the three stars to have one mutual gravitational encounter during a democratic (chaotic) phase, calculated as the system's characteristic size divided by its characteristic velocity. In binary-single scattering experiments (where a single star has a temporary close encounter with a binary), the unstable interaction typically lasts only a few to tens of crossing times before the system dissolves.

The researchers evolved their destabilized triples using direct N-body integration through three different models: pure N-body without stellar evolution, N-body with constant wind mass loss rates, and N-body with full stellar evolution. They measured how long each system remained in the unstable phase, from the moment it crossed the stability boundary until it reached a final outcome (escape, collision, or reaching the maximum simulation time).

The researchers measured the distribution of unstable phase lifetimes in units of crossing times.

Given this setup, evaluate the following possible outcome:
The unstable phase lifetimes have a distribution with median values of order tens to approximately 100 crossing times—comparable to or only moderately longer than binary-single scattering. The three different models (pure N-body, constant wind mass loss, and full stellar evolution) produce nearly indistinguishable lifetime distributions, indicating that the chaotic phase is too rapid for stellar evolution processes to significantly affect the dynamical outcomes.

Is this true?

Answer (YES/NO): NO